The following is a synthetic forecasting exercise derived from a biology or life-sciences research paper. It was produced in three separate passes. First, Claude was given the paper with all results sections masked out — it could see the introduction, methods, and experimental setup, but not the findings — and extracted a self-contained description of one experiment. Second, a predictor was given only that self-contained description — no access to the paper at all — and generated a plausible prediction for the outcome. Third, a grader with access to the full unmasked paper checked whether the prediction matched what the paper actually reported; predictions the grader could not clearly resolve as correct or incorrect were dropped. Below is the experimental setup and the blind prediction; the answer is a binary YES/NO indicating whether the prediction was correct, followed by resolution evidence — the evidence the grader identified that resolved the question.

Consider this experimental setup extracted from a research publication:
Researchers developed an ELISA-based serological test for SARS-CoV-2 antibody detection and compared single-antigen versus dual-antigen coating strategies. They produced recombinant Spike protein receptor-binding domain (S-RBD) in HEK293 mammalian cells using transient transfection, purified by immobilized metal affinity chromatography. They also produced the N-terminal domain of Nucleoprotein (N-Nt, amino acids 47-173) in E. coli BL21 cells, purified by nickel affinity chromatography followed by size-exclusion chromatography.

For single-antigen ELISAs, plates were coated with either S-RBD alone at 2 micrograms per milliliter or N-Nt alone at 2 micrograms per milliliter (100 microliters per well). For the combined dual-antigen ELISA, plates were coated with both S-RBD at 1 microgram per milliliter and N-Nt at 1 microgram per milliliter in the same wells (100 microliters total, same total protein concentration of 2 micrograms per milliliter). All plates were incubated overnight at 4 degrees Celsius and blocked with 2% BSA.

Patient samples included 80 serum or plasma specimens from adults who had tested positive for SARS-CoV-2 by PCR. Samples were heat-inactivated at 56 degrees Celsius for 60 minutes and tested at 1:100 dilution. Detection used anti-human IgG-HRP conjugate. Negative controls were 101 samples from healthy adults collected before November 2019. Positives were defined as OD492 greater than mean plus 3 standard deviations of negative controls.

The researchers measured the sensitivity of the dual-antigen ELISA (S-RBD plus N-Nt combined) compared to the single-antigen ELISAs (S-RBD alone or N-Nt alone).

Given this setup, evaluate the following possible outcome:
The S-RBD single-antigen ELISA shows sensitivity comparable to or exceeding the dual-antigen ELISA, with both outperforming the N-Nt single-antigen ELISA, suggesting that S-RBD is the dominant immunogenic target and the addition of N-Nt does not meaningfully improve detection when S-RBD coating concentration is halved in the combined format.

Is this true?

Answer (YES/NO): NO